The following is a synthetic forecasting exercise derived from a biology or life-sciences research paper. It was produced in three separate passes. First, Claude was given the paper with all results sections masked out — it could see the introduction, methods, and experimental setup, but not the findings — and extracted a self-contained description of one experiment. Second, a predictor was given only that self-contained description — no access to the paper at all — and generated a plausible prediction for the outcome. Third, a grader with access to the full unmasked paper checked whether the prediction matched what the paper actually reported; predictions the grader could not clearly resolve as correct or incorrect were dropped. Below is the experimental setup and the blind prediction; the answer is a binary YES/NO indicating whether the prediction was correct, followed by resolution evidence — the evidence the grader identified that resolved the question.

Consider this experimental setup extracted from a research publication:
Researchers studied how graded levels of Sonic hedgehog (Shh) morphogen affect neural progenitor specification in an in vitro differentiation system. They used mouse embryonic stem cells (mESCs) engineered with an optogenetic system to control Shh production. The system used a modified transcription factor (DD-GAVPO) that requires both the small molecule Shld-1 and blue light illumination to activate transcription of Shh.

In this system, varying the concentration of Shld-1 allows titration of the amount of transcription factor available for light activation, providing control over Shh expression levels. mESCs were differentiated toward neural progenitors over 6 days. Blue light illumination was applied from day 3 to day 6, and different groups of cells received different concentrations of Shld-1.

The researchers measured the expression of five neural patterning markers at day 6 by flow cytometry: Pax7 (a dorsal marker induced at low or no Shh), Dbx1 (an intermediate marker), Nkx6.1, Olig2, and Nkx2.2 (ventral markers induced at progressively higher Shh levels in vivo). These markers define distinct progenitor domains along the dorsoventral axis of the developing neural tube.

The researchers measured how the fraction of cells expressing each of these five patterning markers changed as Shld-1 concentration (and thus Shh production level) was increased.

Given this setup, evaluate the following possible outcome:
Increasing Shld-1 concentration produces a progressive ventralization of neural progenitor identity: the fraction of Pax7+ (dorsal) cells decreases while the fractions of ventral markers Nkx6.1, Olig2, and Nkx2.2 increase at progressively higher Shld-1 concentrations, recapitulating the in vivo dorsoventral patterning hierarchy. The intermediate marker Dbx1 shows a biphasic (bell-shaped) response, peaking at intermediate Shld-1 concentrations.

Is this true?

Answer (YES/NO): YES